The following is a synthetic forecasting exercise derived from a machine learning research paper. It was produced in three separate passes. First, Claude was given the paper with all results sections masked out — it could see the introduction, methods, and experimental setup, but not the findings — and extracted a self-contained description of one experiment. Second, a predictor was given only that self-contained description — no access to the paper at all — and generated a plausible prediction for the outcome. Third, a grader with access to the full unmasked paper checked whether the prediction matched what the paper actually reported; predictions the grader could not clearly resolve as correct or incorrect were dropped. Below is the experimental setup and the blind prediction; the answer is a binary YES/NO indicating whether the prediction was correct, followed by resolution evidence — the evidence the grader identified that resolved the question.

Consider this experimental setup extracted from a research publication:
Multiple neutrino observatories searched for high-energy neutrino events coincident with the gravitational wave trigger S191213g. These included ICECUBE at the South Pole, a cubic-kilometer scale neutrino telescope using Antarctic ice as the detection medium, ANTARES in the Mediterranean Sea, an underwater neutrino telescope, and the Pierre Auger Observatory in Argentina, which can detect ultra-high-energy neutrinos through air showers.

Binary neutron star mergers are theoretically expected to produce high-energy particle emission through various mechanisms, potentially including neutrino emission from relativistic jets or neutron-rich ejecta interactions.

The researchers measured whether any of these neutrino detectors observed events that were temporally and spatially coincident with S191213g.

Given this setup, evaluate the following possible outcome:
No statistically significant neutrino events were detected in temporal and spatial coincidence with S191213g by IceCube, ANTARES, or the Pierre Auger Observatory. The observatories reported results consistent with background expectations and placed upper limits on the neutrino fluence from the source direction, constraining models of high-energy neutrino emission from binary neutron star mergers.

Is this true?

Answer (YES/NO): NO